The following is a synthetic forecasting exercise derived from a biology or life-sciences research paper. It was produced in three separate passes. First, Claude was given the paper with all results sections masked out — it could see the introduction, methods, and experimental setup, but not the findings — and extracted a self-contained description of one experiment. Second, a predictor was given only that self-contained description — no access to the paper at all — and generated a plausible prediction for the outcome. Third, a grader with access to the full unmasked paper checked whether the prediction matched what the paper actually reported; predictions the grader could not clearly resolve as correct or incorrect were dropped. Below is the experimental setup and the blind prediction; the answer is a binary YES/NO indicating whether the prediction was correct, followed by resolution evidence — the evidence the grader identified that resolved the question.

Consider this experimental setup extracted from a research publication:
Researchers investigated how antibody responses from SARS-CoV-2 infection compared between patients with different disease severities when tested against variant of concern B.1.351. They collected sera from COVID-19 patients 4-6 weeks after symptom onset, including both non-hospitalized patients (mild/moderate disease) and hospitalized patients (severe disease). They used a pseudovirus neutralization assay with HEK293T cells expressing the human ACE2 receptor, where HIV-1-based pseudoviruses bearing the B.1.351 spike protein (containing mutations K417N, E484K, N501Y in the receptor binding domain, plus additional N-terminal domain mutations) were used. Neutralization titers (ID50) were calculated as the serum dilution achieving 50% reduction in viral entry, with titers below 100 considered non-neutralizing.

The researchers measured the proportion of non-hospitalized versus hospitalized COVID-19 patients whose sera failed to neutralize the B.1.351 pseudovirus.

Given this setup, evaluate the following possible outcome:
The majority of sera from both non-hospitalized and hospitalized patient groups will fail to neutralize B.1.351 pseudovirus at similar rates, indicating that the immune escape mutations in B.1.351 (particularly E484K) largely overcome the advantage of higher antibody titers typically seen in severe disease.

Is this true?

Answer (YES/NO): NO